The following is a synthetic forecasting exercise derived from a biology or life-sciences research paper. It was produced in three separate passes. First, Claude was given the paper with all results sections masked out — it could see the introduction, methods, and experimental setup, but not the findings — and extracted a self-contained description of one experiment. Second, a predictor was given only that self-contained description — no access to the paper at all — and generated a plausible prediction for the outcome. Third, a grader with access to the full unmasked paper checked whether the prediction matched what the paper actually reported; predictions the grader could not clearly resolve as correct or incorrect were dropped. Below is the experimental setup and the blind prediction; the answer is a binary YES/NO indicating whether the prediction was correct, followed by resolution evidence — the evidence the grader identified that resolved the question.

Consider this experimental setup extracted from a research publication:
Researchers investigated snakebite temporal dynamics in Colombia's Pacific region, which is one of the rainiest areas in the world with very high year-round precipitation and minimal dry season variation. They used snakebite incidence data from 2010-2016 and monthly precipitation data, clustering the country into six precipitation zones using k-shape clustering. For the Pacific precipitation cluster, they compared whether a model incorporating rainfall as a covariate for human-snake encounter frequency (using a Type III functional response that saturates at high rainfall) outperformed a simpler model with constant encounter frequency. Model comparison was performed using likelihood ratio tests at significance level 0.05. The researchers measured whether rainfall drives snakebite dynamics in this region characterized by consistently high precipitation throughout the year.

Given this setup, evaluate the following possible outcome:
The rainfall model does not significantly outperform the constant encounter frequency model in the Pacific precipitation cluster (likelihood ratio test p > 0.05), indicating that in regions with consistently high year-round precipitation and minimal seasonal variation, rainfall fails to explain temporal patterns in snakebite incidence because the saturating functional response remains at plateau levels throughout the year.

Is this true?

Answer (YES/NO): YES